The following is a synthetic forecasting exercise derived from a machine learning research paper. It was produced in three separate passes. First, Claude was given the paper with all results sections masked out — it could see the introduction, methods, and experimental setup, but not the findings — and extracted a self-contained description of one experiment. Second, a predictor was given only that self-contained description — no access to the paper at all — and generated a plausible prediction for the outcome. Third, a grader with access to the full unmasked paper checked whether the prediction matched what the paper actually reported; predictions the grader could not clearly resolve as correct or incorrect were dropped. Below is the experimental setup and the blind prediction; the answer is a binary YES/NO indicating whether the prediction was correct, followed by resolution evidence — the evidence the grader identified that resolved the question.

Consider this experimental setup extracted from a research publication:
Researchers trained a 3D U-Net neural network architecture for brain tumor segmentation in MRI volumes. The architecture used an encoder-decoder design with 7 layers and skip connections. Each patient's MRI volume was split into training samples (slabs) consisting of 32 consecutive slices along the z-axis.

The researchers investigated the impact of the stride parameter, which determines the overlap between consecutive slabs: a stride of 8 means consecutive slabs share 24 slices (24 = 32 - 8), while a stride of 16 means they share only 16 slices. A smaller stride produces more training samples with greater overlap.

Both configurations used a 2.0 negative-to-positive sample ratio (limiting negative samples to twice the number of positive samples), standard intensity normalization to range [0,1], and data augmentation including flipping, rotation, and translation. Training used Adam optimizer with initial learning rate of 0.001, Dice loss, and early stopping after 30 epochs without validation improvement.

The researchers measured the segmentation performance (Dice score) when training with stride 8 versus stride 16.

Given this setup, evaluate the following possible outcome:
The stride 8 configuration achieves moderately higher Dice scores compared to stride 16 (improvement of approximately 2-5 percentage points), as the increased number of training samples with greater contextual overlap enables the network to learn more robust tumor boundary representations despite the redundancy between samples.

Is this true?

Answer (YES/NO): NO